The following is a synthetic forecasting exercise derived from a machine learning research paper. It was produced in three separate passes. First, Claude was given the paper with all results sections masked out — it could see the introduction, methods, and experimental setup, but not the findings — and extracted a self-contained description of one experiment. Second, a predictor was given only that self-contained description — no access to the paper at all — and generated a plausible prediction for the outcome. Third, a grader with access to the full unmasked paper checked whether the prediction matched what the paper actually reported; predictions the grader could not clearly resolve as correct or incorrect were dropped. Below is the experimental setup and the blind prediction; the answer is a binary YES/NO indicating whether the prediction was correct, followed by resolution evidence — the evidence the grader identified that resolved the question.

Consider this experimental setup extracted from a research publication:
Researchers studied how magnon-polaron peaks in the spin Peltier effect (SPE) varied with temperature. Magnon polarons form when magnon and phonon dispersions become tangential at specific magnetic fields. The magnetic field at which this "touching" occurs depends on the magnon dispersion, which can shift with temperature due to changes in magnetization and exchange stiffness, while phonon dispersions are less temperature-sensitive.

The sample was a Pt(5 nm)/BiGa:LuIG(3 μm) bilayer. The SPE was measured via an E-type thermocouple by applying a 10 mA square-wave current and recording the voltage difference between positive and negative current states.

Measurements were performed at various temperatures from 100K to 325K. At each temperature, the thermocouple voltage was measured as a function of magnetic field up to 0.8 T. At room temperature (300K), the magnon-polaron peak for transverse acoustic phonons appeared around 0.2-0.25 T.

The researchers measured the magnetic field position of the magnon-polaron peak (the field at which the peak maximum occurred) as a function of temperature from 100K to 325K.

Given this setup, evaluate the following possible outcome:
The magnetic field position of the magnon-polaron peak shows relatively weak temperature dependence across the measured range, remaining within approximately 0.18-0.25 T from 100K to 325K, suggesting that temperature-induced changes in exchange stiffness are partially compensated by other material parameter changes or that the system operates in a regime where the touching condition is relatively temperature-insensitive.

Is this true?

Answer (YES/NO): NO